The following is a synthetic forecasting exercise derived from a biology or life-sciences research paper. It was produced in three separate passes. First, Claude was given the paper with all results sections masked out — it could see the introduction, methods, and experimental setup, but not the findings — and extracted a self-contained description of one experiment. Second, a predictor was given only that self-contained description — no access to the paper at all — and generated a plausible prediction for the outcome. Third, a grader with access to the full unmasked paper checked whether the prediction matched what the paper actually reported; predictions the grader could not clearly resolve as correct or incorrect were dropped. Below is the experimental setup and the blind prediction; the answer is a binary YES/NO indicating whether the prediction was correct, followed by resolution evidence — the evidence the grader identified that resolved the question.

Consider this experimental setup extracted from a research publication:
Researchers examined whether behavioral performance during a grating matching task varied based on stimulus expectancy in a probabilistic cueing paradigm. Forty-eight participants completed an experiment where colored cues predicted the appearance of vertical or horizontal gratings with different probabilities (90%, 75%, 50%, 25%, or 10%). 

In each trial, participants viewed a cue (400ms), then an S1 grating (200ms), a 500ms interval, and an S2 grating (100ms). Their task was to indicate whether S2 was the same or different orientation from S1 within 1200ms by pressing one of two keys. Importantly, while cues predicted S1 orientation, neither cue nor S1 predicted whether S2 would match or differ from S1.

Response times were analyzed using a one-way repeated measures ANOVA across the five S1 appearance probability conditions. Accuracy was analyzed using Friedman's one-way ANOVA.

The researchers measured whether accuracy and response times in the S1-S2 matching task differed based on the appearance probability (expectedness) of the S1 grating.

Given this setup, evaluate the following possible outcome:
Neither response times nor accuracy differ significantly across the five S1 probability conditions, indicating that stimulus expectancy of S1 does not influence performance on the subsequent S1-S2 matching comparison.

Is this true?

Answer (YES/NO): YES